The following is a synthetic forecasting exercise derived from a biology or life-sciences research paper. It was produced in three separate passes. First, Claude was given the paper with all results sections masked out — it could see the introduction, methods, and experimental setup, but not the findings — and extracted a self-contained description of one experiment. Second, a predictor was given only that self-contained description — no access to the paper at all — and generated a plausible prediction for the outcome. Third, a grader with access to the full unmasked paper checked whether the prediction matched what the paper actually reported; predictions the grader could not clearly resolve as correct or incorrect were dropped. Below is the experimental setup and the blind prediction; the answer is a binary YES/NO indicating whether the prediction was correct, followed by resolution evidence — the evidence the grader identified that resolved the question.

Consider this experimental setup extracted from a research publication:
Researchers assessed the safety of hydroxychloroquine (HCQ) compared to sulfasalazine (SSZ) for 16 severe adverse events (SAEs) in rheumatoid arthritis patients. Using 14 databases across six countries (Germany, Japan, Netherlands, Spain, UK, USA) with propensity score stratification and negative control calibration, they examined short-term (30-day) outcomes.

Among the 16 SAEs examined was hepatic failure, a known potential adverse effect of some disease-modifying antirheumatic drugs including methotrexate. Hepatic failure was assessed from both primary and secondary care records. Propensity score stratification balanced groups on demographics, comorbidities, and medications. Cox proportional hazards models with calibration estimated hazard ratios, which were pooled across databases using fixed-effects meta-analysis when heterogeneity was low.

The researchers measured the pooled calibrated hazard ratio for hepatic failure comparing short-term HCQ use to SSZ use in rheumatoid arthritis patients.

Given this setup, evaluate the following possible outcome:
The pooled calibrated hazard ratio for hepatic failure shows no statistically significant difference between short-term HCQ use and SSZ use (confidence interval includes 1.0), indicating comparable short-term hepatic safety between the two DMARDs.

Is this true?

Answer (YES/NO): YES